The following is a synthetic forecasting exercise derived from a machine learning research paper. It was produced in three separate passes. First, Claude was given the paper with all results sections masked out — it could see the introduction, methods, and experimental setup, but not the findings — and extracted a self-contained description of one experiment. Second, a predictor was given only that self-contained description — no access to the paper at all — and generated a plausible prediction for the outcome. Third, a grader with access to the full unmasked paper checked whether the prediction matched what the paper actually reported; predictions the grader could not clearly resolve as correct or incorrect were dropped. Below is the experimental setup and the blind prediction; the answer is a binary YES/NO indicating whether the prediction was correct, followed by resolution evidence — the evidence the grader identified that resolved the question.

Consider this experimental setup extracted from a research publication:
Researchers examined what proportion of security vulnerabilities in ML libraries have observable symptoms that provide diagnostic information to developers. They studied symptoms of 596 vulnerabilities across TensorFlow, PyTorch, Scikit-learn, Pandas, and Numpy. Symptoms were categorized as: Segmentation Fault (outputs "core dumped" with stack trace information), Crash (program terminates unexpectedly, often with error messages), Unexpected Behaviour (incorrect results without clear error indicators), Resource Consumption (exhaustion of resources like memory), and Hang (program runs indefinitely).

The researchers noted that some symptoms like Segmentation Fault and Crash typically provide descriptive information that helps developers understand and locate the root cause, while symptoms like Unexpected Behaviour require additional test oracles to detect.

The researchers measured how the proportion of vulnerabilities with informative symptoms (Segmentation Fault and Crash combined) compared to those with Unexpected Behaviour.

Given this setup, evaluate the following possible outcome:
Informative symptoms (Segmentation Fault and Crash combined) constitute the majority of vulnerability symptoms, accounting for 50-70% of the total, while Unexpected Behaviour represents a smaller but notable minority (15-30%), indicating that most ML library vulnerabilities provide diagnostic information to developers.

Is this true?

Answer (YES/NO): NO